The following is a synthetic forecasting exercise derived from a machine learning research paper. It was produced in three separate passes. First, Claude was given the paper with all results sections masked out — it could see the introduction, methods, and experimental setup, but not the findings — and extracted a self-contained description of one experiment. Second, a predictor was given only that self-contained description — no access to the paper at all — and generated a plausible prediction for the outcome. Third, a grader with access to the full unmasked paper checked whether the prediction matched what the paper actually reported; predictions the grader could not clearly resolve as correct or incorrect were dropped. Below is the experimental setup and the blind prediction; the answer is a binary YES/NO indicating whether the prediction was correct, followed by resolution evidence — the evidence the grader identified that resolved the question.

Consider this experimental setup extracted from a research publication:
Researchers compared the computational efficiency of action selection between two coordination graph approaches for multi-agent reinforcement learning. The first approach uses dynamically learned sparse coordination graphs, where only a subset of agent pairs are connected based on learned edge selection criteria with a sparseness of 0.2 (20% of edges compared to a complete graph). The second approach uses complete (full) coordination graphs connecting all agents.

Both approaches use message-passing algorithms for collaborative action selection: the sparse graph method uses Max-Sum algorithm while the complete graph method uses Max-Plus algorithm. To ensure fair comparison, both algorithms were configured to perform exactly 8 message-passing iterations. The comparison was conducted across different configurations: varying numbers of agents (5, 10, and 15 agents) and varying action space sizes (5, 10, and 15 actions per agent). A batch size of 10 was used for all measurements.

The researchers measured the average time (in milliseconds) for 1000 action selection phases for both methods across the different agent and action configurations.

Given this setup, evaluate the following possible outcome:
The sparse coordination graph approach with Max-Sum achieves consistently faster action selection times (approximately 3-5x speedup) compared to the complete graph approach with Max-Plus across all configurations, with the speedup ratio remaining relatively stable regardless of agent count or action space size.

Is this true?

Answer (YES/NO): NO